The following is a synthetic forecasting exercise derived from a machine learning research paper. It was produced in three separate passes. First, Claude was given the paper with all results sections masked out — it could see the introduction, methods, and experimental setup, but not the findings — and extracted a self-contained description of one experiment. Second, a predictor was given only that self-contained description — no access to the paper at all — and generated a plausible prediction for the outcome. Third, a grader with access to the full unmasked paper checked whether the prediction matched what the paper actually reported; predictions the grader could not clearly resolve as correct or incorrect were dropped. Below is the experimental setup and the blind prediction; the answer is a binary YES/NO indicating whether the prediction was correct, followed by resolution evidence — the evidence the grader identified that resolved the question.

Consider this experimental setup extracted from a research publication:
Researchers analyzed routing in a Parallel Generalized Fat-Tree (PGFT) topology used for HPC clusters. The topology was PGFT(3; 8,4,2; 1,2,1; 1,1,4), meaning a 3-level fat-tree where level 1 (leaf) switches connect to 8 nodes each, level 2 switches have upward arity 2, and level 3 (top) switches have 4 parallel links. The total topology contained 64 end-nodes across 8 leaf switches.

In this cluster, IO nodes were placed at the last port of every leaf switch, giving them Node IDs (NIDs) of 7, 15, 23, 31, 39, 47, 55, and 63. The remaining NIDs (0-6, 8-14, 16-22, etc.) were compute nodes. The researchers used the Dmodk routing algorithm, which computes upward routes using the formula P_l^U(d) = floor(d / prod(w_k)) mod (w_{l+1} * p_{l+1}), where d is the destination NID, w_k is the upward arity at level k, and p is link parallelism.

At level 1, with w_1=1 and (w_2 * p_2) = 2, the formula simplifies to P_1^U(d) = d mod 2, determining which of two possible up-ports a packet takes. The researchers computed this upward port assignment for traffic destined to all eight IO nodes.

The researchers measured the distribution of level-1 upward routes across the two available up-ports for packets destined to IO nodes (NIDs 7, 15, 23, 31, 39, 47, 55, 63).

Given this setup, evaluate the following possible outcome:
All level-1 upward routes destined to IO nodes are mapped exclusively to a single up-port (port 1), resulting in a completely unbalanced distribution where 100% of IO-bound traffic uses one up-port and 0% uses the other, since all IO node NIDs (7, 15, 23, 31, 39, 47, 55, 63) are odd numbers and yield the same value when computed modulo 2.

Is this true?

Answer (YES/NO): YES